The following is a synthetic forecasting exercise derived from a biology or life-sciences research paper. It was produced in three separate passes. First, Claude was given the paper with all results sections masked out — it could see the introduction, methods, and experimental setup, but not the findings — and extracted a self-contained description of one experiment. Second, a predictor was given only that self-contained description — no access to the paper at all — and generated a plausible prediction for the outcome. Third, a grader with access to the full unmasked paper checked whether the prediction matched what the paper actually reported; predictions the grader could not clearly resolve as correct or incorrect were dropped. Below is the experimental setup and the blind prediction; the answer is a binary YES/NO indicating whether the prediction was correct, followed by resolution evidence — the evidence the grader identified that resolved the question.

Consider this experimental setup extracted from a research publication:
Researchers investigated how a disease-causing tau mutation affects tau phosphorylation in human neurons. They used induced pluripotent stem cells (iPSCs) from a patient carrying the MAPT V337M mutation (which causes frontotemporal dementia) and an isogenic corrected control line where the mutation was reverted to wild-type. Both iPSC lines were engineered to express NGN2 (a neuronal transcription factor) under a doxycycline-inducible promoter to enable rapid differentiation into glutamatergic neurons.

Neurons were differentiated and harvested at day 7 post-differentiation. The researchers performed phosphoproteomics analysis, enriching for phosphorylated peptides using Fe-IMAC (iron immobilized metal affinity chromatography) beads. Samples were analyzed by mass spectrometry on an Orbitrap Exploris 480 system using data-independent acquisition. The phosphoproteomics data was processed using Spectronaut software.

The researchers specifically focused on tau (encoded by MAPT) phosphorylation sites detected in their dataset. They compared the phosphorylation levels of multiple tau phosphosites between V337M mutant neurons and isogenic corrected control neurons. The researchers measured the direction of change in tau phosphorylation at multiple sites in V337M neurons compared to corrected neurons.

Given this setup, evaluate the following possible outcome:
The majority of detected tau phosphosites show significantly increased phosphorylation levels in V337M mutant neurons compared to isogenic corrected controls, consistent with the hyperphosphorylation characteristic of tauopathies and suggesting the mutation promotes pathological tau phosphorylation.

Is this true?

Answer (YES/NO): NO